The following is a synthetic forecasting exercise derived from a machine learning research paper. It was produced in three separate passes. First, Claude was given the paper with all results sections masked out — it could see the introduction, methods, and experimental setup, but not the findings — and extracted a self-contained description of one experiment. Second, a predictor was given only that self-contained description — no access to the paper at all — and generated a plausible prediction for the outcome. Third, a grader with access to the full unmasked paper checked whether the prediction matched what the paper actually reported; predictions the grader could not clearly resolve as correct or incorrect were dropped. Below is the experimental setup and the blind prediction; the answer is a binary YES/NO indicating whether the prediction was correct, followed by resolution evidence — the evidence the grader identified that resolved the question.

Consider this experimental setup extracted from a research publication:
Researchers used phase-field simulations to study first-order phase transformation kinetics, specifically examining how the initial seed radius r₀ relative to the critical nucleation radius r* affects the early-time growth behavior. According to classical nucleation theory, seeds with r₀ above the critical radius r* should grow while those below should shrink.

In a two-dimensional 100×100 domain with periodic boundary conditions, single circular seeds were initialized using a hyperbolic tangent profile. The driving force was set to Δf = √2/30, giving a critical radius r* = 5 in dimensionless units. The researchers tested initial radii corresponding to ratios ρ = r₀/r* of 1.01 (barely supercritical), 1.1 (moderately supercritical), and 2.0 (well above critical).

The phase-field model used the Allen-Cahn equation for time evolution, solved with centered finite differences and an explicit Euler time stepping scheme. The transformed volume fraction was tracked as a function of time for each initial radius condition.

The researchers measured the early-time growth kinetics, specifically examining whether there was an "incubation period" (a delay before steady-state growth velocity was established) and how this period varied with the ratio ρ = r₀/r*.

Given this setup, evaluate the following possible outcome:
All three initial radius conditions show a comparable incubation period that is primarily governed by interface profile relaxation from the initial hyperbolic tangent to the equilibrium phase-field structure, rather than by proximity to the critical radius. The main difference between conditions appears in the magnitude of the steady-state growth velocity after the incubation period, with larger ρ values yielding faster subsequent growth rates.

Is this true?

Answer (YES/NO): NO